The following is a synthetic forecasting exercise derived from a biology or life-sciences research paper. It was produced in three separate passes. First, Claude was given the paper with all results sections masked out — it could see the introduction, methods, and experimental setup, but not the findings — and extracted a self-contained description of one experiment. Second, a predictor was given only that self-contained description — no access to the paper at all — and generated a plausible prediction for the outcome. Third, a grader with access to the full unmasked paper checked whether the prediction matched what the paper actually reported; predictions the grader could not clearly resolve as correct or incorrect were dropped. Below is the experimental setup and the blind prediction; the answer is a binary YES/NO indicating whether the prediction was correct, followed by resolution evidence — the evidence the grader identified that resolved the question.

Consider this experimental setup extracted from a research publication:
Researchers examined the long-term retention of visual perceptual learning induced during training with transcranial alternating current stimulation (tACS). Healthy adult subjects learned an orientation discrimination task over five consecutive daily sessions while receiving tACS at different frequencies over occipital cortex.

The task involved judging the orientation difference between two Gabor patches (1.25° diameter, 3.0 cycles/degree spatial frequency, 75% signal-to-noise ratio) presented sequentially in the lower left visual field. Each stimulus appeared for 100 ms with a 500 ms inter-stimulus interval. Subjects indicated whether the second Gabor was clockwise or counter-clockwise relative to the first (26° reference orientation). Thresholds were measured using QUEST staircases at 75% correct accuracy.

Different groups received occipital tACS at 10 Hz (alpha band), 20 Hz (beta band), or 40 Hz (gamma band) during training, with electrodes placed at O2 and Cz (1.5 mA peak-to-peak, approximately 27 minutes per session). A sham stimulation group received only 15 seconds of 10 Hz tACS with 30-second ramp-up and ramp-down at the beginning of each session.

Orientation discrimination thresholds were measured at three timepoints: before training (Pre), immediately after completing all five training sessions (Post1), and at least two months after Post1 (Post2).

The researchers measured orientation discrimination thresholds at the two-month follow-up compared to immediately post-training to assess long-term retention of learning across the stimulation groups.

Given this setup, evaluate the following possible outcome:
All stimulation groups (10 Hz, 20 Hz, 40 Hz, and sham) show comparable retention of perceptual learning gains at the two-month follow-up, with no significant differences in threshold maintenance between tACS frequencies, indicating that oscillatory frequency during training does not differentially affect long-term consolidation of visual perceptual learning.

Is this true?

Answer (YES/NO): NO